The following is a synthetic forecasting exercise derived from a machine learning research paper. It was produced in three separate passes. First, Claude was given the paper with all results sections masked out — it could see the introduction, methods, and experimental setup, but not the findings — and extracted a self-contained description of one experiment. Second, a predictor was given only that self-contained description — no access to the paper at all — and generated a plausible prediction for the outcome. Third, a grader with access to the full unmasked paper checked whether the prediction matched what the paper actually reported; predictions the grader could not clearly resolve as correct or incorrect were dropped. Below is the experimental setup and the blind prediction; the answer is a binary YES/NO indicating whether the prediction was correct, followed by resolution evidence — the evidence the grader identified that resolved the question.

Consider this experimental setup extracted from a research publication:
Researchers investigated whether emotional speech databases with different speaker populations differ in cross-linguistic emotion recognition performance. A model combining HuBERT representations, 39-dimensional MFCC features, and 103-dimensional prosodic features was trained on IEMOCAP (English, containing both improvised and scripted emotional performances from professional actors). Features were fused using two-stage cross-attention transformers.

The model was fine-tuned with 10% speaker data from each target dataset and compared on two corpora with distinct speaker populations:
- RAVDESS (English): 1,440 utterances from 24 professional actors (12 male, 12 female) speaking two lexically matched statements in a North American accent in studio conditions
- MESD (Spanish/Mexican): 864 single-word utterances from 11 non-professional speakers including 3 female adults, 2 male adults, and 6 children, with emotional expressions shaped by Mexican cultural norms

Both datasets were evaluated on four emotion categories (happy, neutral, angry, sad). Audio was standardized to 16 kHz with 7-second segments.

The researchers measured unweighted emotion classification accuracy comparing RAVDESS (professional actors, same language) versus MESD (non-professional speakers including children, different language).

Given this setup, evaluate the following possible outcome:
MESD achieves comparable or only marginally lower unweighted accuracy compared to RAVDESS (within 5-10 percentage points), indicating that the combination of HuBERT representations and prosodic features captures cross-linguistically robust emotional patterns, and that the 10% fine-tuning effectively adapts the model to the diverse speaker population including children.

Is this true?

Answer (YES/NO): NO